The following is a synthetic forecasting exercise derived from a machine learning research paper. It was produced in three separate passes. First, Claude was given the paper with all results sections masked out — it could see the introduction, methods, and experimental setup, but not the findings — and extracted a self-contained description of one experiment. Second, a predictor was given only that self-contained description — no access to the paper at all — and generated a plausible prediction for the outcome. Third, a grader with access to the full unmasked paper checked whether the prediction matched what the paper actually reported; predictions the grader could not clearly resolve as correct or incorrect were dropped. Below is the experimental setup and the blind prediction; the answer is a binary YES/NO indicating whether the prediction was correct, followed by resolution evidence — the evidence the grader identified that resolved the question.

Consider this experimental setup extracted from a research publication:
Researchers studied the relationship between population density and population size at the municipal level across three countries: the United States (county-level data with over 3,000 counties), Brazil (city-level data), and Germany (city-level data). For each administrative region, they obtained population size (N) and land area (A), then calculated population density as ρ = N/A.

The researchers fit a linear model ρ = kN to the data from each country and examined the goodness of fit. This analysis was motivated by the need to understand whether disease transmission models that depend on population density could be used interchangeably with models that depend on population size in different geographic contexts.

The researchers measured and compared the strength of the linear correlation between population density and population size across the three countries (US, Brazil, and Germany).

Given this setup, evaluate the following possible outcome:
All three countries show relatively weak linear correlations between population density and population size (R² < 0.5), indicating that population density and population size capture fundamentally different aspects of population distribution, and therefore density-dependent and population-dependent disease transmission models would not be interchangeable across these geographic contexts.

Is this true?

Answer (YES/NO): NO